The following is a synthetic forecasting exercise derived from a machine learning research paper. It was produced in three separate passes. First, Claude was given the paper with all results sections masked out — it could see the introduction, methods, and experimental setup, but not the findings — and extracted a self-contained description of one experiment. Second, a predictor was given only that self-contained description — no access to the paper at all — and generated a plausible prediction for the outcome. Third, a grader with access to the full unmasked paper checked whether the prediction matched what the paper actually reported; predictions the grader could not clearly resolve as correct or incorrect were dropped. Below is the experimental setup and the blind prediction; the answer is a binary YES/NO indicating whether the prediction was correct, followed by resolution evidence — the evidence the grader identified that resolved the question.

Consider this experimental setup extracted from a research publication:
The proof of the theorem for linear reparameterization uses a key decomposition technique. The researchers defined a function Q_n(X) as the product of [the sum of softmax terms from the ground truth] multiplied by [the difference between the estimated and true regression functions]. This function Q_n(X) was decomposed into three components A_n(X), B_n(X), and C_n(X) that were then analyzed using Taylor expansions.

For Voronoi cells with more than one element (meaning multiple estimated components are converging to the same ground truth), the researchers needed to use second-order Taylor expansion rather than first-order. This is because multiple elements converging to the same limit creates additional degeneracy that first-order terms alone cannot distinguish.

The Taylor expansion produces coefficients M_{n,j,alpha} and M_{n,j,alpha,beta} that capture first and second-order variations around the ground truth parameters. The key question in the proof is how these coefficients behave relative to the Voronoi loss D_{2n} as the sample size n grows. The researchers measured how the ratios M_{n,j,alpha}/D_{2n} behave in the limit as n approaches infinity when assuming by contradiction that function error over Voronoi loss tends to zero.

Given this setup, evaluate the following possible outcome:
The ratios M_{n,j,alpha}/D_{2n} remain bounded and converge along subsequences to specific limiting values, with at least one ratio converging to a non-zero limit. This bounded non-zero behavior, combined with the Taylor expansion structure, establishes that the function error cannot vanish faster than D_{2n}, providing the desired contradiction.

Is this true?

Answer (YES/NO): YES